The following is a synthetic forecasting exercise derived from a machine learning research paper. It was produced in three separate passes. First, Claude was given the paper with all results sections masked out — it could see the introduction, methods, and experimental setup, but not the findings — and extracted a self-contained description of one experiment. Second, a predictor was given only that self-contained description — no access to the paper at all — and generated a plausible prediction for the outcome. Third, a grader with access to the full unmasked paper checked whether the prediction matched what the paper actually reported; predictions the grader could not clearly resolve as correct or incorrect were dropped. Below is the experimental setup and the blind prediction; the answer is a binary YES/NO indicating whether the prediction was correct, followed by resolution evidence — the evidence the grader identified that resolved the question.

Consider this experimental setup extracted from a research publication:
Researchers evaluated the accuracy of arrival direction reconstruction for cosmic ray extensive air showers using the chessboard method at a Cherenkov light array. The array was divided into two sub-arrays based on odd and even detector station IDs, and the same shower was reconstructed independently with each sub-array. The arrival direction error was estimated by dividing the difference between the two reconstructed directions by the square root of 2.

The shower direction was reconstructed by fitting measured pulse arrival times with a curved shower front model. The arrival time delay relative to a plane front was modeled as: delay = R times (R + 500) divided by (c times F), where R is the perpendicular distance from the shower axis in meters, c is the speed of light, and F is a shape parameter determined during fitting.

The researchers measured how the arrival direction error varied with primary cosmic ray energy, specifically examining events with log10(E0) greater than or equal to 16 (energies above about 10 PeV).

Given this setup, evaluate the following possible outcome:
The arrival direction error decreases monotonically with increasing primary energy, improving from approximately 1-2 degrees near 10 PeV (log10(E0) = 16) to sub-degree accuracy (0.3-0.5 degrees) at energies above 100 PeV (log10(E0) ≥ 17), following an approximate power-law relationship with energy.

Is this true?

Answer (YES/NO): NO